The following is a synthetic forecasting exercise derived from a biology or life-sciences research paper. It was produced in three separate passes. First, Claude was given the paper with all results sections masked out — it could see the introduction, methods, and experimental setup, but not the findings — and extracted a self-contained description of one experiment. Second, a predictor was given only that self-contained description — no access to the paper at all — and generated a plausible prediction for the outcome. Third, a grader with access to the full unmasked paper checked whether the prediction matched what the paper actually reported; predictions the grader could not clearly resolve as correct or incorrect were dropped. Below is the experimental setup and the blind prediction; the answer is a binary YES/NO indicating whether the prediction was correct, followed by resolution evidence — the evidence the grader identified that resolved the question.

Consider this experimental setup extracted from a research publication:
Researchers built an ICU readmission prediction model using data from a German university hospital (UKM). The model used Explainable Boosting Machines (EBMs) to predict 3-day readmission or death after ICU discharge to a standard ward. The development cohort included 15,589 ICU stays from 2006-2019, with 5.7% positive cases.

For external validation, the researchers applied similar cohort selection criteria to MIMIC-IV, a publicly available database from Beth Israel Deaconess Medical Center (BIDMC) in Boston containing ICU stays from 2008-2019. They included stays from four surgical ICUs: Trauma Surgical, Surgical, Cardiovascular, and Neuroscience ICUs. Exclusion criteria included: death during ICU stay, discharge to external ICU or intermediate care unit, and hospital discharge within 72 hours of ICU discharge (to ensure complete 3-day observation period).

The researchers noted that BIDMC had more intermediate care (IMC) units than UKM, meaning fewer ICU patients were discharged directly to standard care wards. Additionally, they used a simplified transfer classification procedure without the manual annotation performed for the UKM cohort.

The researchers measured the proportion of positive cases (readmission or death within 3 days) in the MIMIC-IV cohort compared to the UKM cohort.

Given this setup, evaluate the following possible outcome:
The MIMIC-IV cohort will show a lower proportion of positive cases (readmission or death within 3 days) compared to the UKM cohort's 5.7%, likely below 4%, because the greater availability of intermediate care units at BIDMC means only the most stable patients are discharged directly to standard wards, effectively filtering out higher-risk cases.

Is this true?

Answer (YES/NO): NO